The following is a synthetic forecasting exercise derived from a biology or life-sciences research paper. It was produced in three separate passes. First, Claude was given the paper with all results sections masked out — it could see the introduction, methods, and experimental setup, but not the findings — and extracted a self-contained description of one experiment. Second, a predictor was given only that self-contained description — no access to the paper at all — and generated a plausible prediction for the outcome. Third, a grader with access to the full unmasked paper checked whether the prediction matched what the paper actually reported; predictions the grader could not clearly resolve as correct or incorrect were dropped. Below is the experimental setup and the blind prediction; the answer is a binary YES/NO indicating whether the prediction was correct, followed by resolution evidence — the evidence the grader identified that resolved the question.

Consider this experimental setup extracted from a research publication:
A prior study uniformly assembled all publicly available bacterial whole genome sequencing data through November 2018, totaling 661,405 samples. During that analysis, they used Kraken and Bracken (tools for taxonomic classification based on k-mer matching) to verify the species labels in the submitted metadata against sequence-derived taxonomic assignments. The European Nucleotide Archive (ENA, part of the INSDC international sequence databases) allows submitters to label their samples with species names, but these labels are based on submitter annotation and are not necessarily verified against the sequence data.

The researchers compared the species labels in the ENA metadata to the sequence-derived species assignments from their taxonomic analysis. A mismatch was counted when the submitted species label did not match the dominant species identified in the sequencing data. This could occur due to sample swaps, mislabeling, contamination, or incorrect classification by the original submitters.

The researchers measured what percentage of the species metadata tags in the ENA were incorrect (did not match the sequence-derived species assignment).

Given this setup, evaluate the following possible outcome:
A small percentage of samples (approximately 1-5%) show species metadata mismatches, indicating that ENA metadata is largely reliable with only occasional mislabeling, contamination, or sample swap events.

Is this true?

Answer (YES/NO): NO